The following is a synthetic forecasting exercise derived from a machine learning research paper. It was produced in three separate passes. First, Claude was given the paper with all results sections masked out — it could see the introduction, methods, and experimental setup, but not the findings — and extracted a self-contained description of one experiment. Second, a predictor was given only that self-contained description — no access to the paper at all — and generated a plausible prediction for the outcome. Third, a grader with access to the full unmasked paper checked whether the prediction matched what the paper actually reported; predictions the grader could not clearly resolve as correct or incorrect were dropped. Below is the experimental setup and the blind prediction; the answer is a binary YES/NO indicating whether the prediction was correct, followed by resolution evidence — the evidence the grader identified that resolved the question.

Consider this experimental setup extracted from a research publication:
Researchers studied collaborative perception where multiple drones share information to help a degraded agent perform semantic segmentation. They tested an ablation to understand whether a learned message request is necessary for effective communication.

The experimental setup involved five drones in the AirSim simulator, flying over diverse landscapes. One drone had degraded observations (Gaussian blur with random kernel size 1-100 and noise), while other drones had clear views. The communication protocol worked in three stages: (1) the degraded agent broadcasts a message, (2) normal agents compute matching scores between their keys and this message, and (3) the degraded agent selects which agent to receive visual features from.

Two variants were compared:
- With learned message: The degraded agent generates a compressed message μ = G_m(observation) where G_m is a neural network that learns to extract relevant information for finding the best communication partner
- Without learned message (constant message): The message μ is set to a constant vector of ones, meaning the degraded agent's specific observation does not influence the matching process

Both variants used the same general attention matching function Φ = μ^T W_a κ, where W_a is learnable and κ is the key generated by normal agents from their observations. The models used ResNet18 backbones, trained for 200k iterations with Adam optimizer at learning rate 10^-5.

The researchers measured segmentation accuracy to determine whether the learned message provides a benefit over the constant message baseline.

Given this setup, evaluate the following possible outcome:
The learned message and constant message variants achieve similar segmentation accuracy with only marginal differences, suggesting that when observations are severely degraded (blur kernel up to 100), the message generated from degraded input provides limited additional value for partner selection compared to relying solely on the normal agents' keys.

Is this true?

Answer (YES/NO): NO